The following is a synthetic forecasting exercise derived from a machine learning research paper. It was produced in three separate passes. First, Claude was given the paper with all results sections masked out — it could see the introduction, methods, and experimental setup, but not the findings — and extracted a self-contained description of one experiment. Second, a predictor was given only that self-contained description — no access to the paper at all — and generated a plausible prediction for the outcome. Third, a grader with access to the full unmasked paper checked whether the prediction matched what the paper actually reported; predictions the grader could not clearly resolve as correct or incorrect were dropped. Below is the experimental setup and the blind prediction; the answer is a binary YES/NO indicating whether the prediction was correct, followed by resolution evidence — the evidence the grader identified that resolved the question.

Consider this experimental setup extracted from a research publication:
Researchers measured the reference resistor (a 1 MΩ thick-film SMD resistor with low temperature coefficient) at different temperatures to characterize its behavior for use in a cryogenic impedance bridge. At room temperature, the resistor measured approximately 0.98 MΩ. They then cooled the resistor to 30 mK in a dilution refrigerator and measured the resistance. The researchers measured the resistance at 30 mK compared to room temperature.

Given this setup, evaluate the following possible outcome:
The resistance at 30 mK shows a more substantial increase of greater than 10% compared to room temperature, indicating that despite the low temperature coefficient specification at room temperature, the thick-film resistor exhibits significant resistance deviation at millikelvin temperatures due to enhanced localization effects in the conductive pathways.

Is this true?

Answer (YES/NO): NO